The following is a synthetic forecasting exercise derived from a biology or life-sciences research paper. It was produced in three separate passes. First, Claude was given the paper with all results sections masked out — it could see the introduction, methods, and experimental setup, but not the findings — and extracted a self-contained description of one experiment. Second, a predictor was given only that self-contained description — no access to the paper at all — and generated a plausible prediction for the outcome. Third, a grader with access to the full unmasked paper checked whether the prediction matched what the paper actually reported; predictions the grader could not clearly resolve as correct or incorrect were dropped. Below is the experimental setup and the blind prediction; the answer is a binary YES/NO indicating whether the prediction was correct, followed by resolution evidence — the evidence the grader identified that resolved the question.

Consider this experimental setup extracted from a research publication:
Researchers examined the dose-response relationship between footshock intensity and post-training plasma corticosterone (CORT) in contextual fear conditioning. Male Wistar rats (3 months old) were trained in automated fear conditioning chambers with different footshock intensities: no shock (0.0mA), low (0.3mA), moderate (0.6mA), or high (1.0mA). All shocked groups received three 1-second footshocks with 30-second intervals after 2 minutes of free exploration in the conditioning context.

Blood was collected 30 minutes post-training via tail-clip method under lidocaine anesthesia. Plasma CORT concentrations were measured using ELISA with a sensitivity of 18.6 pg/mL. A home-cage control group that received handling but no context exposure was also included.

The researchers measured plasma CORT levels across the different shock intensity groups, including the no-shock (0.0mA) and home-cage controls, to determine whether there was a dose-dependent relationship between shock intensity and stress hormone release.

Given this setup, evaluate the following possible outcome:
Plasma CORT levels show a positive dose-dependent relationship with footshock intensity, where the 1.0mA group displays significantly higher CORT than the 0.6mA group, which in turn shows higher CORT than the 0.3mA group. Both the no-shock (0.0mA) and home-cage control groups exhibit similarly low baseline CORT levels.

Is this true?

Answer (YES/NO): NO